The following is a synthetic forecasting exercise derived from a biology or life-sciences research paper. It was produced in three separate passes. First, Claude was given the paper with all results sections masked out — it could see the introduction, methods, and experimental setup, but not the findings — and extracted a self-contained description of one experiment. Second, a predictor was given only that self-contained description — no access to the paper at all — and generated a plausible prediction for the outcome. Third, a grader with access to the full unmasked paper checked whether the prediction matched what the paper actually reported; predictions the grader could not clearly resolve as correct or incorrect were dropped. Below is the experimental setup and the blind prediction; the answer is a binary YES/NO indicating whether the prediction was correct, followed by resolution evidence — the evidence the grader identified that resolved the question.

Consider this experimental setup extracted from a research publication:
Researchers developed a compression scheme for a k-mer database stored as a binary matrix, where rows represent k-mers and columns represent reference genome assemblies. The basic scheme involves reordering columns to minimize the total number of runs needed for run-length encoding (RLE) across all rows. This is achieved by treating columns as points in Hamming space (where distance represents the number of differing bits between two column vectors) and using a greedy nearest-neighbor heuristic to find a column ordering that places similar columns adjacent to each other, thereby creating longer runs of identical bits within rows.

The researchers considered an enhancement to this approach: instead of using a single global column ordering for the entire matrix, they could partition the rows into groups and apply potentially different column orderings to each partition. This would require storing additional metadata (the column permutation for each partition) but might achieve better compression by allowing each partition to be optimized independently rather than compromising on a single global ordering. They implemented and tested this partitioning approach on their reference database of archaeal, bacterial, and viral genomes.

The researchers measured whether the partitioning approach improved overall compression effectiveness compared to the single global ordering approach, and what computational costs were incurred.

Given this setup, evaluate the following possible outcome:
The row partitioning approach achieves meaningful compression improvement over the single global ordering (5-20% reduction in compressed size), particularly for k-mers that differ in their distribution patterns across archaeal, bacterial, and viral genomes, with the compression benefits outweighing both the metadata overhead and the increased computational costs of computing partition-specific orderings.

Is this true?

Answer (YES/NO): NO